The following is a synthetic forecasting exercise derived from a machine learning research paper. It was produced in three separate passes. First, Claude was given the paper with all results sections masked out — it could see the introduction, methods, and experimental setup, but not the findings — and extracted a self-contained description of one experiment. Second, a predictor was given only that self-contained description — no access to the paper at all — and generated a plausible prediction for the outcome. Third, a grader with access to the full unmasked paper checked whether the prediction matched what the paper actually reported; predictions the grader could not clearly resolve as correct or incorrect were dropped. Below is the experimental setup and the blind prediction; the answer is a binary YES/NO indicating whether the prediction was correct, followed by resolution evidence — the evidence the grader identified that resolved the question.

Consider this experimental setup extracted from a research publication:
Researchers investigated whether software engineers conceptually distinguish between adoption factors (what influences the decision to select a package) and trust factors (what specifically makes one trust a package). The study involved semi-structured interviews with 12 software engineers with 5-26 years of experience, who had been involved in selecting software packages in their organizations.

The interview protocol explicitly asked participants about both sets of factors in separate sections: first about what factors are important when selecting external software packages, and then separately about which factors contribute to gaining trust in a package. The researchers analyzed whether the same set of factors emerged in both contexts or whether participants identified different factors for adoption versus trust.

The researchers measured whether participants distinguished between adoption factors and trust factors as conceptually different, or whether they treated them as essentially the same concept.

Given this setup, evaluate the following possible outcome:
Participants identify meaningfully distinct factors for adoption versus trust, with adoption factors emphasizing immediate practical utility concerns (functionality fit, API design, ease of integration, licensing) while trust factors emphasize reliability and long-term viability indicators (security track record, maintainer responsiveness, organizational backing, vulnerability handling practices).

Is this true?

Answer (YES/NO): NO